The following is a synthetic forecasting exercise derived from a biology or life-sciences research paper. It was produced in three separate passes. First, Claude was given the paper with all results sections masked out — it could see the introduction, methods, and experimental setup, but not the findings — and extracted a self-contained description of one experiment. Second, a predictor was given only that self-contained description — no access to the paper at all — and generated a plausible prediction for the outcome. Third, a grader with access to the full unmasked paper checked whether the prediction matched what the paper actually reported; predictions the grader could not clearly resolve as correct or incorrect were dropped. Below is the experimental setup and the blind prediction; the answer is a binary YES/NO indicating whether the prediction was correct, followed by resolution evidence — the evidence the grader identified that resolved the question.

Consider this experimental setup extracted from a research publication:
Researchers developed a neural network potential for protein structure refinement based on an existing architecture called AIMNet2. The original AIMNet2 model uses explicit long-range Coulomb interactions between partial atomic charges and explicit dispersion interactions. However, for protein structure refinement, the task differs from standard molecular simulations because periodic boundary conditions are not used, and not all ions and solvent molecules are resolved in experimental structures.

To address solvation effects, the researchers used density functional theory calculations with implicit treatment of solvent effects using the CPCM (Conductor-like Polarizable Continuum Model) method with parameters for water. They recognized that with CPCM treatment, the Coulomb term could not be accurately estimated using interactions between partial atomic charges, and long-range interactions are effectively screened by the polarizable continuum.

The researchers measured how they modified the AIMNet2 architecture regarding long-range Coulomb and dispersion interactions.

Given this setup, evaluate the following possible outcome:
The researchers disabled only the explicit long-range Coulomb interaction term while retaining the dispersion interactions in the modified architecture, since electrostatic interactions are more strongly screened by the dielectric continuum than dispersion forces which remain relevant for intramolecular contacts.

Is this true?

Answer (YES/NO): NO